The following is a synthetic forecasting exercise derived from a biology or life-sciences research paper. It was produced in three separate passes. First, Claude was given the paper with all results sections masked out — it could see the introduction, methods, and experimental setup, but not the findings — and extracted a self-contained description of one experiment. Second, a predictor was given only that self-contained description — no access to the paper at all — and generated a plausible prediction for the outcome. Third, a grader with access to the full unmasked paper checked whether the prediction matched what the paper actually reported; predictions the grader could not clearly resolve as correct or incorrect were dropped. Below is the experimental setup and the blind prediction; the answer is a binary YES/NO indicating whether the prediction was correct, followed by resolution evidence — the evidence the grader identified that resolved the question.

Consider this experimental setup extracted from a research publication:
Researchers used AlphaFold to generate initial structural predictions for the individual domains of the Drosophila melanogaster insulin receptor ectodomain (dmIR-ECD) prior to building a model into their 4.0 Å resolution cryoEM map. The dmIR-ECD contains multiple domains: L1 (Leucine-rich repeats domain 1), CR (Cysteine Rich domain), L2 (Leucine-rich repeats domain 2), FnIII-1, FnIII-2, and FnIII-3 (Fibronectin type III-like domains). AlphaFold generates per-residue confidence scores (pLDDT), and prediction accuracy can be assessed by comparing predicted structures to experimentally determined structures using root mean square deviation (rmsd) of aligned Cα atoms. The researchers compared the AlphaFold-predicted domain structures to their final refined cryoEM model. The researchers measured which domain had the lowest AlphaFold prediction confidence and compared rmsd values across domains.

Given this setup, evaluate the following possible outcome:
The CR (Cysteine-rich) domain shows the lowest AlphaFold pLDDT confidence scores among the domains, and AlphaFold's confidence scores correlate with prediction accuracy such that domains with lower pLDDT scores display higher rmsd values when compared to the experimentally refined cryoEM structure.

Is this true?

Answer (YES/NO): YES